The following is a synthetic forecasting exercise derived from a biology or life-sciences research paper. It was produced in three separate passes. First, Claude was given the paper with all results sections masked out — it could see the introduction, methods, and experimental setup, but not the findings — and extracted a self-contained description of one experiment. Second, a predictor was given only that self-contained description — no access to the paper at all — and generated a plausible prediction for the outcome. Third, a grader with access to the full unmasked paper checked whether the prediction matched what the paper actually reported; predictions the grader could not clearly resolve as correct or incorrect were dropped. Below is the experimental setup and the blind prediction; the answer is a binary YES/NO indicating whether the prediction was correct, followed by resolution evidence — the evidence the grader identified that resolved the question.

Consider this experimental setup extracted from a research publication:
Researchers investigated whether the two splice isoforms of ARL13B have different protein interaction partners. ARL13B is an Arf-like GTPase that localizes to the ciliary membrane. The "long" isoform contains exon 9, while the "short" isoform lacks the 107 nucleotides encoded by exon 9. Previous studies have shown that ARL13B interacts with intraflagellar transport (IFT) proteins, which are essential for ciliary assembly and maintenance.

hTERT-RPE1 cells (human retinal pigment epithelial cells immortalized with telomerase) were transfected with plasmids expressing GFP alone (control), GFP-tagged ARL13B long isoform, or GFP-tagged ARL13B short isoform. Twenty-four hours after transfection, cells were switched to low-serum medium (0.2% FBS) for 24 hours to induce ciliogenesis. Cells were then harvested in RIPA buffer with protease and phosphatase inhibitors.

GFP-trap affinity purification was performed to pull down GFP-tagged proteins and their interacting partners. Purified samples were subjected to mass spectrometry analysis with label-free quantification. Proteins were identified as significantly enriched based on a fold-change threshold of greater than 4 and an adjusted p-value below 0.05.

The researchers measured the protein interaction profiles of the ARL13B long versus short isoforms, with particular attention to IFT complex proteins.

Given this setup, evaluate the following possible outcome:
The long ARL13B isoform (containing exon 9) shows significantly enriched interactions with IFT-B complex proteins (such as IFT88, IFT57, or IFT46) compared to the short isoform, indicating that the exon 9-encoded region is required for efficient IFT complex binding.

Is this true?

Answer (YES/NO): YES